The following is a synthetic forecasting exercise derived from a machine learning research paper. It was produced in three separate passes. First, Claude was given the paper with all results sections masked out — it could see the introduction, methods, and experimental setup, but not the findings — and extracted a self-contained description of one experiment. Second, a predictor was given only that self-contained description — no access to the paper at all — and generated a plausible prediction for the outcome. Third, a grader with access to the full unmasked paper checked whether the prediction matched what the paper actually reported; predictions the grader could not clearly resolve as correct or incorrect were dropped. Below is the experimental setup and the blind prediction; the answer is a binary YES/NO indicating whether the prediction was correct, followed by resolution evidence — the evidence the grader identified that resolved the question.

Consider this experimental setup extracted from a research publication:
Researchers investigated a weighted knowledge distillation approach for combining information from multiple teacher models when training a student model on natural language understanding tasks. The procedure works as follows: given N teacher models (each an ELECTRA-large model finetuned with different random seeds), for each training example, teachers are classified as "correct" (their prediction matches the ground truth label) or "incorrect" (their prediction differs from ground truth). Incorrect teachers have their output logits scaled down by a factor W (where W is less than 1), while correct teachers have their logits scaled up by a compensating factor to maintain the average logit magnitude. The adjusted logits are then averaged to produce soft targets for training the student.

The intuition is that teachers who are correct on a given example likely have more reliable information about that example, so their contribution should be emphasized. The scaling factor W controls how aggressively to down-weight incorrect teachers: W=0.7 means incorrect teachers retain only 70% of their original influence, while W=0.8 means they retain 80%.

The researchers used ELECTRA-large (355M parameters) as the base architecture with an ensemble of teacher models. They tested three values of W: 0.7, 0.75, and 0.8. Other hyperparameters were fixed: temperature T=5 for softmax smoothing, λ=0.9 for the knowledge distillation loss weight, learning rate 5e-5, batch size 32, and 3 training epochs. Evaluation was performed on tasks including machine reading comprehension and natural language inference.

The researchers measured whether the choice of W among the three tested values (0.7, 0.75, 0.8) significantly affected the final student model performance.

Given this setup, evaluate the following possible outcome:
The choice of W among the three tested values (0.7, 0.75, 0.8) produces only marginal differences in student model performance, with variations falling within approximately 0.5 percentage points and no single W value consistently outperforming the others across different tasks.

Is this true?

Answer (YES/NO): NO